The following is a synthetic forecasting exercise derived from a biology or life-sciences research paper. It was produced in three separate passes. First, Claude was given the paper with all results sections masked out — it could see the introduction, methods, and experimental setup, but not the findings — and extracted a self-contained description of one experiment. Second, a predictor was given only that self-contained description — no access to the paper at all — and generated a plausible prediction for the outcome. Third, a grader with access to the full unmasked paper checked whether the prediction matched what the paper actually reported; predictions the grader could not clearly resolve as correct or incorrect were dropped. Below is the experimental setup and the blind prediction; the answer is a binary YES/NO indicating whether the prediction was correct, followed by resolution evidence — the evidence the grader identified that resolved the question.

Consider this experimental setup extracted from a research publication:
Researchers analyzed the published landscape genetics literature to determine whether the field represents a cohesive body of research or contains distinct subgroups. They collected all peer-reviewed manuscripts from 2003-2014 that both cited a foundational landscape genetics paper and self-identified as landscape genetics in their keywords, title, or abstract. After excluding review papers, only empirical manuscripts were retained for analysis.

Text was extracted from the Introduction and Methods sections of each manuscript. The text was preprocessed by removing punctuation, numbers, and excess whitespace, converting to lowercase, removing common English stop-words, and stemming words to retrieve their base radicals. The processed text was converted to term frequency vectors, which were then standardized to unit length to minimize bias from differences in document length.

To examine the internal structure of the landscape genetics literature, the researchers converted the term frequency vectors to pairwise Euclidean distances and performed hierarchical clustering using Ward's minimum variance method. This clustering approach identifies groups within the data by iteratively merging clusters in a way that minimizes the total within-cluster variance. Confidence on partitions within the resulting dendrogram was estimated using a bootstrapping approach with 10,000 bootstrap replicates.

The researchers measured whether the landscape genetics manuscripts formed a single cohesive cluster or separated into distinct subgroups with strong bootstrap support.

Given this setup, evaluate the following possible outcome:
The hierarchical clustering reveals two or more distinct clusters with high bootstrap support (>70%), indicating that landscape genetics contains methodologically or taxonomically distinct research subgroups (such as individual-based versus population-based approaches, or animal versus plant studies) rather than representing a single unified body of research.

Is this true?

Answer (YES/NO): YES